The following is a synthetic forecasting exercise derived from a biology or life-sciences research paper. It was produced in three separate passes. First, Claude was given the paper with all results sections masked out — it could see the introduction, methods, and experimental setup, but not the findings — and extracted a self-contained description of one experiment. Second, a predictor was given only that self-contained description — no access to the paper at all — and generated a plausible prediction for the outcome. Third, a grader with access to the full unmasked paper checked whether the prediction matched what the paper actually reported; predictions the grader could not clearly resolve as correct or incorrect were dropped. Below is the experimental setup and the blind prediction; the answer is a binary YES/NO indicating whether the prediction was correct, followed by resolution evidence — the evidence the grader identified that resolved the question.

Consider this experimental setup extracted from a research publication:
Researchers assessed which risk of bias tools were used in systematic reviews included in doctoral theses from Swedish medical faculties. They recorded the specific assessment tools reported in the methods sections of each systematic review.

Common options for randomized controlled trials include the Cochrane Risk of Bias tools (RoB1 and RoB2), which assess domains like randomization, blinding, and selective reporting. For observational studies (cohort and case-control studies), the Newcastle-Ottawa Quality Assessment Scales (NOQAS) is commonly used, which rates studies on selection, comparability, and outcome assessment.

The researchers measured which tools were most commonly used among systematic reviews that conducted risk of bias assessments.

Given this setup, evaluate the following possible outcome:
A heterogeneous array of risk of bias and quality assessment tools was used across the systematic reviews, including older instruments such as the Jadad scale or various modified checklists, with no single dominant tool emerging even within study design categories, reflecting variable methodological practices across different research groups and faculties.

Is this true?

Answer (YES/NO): NO